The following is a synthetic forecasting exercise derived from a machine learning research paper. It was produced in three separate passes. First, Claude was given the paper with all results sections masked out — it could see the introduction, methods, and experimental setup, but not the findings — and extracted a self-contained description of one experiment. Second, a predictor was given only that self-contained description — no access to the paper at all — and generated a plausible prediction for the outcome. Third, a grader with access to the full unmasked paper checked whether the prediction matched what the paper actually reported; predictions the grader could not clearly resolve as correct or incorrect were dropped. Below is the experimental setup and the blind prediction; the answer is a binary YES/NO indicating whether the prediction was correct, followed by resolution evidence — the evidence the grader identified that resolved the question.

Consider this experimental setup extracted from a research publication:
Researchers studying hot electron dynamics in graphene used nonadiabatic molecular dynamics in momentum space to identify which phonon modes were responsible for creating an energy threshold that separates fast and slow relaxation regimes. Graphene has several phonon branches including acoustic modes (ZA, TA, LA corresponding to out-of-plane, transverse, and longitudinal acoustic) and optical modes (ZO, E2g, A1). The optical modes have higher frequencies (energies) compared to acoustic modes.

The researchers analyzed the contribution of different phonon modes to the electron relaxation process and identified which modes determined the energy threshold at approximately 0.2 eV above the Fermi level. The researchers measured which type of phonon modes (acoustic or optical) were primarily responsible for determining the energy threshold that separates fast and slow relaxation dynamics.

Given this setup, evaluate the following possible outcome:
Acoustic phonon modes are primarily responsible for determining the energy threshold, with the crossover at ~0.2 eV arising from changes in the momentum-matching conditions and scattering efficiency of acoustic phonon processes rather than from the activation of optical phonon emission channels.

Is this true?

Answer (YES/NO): NO